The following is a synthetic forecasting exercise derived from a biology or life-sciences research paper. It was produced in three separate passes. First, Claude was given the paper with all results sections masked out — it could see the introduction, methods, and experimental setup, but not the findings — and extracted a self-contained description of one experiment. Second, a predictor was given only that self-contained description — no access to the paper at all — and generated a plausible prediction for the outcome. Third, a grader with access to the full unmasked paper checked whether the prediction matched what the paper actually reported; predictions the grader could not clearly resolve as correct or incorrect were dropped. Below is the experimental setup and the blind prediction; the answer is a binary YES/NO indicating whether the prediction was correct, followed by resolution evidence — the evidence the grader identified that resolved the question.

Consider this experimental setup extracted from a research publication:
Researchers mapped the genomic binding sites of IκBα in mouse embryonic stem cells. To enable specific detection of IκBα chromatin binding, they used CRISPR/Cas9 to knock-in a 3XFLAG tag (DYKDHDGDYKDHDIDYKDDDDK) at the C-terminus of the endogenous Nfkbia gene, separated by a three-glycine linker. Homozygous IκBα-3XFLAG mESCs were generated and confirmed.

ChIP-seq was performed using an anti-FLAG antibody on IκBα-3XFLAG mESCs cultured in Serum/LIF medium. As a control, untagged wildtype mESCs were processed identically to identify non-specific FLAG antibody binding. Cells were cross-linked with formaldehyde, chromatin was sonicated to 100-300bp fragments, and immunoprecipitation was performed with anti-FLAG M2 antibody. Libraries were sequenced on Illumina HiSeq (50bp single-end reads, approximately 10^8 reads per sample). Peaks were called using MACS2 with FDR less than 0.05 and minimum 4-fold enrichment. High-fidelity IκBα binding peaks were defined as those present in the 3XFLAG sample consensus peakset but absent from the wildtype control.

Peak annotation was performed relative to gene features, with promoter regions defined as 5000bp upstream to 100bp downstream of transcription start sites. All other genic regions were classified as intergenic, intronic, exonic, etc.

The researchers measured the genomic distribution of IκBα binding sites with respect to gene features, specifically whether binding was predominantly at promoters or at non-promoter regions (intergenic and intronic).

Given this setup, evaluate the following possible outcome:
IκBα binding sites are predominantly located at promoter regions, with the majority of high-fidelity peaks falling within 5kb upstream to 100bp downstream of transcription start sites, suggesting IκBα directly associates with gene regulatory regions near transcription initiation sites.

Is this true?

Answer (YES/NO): NO